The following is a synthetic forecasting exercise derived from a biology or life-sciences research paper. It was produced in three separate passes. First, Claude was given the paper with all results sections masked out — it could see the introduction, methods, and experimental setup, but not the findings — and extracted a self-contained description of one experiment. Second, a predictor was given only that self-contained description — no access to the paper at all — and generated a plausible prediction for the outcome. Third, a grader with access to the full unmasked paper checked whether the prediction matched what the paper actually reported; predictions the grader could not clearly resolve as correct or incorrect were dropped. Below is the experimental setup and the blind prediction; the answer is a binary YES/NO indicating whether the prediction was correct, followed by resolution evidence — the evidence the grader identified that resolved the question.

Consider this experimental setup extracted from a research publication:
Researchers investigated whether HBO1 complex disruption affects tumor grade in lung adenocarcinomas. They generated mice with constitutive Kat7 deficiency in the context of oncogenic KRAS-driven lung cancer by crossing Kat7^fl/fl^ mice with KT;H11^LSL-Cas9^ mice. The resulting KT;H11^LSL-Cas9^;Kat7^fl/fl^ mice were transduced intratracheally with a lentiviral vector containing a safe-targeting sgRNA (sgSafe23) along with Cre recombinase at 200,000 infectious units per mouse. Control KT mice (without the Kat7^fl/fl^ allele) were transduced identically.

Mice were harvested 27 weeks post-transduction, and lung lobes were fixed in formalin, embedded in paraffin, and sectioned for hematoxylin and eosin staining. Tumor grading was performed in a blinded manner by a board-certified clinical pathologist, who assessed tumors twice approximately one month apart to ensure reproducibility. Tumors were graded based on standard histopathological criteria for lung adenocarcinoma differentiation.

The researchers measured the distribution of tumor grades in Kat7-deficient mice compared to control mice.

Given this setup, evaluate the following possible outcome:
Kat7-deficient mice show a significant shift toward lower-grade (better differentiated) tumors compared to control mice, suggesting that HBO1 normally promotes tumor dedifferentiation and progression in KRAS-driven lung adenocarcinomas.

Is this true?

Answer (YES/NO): NO